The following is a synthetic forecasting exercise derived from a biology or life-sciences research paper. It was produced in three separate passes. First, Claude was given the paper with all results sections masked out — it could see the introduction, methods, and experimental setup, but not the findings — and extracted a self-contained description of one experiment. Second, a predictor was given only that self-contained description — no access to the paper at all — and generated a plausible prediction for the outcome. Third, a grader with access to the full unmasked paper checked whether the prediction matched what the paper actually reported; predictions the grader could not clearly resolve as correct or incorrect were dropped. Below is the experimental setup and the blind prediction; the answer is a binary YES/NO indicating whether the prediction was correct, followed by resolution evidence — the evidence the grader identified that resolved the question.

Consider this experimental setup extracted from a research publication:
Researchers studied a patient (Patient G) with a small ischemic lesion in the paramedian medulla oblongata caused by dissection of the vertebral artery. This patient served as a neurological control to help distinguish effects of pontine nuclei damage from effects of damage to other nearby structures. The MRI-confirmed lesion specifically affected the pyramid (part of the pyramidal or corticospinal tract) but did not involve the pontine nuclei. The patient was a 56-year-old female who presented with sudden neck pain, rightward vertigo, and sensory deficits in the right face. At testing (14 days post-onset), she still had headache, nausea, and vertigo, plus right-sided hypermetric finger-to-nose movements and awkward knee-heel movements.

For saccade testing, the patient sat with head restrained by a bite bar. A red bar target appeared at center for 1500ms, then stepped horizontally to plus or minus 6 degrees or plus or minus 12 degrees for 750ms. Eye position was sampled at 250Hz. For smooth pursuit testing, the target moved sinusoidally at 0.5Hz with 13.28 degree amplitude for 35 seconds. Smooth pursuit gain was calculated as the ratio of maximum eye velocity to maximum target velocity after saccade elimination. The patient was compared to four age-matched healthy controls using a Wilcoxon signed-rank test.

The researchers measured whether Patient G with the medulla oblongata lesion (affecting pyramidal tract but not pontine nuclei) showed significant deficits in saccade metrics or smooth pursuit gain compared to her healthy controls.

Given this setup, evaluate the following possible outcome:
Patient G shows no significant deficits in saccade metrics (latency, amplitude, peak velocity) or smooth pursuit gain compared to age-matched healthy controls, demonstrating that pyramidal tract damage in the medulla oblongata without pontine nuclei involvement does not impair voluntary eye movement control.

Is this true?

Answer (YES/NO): YES